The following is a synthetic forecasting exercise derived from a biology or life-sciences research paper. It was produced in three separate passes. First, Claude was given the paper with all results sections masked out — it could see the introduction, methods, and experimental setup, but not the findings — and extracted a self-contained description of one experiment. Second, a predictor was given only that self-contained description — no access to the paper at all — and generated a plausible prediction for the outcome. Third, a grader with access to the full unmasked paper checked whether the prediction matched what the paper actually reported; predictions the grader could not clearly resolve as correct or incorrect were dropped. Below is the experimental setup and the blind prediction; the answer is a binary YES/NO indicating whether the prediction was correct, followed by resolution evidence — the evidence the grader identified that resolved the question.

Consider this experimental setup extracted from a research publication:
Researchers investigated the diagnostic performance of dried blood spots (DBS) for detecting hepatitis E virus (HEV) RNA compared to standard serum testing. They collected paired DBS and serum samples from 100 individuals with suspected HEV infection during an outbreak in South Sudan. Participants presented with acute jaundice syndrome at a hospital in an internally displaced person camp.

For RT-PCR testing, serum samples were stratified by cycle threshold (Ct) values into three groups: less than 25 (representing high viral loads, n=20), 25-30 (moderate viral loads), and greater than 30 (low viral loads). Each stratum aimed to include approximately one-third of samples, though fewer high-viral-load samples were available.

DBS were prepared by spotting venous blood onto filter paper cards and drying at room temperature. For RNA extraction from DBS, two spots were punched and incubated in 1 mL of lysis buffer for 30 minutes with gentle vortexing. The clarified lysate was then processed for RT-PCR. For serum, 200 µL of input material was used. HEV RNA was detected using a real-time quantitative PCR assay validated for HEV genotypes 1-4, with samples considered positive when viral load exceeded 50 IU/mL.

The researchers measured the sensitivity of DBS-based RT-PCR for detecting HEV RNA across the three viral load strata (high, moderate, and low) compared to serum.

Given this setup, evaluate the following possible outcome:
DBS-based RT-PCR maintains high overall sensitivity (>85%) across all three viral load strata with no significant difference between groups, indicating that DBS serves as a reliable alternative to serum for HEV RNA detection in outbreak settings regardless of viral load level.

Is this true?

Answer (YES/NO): NO